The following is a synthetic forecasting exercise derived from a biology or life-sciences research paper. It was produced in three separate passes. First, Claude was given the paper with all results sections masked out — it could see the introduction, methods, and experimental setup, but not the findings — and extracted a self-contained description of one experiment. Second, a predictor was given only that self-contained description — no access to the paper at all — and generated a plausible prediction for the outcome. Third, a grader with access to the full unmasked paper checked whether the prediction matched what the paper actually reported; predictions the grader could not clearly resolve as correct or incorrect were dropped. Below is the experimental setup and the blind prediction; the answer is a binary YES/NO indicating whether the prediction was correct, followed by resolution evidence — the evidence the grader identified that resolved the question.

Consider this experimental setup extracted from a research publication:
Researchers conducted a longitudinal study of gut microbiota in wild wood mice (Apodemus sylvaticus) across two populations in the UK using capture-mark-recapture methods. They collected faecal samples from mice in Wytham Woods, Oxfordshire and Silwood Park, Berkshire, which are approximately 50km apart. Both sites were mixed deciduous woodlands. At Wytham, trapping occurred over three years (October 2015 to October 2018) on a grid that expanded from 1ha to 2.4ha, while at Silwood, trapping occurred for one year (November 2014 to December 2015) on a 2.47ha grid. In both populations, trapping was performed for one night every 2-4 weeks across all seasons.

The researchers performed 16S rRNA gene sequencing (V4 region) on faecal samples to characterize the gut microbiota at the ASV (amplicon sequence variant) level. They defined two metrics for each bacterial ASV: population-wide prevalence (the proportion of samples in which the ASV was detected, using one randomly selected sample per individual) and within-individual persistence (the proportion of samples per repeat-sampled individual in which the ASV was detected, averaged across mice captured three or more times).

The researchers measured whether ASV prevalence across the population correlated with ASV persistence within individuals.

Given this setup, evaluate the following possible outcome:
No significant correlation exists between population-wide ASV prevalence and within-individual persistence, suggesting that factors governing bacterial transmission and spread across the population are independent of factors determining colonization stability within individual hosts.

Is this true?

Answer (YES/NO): NO